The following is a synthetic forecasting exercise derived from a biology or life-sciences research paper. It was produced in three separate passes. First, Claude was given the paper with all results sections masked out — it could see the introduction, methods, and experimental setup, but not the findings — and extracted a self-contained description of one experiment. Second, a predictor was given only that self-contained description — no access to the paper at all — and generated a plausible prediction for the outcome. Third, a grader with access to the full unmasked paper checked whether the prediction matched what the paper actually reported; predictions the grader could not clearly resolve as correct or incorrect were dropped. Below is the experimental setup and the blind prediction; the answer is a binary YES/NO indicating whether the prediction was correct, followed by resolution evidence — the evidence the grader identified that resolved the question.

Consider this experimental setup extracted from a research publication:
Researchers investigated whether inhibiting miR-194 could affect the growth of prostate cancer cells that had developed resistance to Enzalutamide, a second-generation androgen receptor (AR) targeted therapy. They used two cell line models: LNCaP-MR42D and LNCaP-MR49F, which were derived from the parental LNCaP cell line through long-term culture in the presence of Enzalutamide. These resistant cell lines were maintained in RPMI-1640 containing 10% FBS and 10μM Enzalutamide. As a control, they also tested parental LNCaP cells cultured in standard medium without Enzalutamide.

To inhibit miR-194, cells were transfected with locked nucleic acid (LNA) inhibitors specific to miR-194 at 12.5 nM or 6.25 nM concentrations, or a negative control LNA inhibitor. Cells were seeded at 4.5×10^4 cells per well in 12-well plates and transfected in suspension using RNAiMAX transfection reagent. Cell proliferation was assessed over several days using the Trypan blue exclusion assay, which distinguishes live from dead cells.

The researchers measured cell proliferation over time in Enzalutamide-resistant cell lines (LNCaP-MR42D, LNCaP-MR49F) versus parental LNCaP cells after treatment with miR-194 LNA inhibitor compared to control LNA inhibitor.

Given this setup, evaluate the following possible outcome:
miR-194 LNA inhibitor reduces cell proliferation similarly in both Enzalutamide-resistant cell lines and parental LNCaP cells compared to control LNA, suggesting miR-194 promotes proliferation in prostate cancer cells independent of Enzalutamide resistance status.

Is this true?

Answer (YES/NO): NO